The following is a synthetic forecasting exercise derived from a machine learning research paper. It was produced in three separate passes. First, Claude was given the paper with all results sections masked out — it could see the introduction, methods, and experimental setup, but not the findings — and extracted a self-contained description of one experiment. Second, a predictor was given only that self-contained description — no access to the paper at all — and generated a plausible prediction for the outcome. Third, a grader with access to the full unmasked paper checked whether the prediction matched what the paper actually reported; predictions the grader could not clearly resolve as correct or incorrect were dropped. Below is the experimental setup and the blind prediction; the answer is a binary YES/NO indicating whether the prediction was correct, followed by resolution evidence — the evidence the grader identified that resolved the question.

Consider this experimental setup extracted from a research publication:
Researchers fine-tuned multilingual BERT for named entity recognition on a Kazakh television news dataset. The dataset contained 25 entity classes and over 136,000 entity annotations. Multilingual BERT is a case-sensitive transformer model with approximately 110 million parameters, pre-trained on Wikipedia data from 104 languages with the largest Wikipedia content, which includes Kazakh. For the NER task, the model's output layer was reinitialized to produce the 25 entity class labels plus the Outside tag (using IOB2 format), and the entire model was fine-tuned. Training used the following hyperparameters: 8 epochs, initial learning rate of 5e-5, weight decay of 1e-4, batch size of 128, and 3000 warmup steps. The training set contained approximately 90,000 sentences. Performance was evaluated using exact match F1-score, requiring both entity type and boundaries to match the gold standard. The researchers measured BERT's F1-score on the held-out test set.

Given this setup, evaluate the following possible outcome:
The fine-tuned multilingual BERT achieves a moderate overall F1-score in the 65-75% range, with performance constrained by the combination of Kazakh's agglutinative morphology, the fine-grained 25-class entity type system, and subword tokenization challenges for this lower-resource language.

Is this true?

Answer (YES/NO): NO